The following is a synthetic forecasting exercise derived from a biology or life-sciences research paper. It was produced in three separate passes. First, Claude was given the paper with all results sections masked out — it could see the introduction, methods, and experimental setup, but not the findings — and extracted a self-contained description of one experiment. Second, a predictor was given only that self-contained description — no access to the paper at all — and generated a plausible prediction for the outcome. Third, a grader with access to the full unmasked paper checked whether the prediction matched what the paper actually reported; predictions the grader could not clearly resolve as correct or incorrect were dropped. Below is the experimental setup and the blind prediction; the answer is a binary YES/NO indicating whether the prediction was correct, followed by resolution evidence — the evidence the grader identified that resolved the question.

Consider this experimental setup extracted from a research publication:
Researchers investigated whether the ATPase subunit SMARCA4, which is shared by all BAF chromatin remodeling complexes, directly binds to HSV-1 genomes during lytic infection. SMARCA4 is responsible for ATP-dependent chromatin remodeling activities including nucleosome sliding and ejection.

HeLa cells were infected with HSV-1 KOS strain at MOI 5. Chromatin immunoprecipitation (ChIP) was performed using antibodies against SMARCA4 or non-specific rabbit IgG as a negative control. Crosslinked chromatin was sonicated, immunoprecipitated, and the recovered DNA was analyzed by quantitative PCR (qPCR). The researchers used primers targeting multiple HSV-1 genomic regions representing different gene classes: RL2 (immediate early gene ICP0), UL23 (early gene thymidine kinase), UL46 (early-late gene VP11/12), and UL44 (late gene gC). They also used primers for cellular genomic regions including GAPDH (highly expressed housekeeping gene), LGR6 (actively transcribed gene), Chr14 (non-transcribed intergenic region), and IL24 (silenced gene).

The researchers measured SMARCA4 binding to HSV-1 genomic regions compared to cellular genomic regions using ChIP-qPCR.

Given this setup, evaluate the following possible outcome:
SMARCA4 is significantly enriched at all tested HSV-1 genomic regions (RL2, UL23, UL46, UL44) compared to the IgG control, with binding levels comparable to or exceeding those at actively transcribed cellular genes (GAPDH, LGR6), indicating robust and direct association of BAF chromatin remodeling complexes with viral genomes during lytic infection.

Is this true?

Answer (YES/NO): NO